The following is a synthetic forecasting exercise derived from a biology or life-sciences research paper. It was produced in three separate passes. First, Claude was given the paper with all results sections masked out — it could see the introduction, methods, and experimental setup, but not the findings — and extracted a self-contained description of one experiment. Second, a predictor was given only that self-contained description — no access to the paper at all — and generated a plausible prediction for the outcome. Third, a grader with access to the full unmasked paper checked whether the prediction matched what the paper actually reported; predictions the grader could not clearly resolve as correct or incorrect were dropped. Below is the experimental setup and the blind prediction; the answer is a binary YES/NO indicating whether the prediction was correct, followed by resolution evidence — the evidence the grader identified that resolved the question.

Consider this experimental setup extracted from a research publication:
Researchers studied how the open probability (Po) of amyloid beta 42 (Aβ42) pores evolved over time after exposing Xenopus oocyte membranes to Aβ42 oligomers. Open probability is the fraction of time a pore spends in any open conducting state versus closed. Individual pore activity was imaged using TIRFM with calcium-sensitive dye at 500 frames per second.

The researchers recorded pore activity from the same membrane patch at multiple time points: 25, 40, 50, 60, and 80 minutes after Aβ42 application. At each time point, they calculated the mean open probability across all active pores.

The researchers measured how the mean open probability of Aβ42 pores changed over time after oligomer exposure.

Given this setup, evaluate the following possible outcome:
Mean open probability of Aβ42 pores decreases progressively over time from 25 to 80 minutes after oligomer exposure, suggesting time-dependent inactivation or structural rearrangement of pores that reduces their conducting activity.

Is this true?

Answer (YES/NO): NO